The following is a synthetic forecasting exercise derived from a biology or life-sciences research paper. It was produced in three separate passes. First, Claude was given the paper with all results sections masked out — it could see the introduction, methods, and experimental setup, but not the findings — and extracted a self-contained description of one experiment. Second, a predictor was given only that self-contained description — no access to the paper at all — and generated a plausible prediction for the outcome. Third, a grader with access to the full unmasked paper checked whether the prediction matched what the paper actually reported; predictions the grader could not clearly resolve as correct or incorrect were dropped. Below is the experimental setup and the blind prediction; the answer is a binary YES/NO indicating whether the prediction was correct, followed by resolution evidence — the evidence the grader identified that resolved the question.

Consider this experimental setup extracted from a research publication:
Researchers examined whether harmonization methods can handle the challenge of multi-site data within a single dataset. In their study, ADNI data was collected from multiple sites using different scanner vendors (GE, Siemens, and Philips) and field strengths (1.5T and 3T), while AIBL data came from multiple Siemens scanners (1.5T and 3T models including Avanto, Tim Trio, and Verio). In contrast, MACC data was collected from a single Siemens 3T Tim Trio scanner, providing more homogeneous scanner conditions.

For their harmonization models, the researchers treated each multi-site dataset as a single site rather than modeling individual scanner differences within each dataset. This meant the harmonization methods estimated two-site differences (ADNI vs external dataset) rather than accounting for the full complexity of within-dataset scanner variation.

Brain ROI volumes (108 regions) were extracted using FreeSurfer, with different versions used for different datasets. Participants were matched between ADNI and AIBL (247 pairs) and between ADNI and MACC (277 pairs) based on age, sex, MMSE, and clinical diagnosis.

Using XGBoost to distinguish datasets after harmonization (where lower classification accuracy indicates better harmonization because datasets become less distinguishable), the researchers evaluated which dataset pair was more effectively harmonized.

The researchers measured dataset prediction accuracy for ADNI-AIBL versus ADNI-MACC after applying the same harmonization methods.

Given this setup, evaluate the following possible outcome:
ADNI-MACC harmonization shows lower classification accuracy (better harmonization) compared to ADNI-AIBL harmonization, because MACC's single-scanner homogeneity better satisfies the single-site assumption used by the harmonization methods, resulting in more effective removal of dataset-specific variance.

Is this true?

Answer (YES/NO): NO